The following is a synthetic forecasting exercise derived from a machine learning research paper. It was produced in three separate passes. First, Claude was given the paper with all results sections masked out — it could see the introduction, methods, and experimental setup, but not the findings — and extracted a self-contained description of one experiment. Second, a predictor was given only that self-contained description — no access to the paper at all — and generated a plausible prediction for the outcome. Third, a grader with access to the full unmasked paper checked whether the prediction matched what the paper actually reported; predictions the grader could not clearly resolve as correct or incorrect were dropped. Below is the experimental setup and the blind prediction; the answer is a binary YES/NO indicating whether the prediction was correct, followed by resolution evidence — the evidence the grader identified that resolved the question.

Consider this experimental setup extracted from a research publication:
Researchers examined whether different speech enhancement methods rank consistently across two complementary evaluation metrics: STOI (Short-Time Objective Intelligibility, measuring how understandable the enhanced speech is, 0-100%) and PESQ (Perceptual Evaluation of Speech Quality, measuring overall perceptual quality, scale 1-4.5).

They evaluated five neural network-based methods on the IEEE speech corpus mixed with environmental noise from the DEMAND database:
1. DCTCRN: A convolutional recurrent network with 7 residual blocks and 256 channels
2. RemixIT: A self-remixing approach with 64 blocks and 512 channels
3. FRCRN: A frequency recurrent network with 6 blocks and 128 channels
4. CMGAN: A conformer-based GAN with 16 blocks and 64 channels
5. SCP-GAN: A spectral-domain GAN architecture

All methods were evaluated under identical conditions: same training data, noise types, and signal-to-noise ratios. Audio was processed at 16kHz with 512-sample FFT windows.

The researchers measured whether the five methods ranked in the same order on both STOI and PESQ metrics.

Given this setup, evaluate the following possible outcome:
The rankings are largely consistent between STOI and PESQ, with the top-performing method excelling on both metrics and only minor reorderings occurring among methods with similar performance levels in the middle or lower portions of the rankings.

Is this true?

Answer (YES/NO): YES